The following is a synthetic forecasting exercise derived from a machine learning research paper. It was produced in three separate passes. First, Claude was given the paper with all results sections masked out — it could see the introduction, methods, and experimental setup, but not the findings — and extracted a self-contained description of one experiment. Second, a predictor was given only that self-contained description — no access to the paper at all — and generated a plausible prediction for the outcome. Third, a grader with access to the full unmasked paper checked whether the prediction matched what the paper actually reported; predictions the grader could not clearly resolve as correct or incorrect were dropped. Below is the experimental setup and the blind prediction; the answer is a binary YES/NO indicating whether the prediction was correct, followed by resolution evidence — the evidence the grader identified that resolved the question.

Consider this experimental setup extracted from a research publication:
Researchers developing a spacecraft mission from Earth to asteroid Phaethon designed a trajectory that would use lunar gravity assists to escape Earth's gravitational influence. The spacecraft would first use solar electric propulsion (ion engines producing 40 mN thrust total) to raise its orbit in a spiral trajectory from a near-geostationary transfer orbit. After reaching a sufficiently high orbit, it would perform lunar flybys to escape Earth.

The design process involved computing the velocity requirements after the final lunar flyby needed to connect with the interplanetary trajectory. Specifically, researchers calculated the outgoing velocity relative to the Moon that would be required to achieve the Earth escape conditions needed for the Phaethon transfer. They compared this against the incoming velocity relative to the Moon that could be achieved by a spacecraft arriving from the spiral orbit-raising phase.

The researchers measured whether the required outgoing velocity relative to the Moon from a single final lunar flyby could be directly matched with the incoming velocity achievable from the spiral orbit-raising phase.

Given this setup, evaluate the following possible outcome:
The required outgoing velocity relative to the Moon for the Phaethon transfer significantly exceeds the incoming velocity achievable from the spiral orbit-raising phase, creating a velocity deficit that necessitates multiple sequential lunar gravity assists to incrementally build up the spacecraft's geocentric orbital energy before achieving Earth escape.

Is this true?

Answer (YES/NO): YES